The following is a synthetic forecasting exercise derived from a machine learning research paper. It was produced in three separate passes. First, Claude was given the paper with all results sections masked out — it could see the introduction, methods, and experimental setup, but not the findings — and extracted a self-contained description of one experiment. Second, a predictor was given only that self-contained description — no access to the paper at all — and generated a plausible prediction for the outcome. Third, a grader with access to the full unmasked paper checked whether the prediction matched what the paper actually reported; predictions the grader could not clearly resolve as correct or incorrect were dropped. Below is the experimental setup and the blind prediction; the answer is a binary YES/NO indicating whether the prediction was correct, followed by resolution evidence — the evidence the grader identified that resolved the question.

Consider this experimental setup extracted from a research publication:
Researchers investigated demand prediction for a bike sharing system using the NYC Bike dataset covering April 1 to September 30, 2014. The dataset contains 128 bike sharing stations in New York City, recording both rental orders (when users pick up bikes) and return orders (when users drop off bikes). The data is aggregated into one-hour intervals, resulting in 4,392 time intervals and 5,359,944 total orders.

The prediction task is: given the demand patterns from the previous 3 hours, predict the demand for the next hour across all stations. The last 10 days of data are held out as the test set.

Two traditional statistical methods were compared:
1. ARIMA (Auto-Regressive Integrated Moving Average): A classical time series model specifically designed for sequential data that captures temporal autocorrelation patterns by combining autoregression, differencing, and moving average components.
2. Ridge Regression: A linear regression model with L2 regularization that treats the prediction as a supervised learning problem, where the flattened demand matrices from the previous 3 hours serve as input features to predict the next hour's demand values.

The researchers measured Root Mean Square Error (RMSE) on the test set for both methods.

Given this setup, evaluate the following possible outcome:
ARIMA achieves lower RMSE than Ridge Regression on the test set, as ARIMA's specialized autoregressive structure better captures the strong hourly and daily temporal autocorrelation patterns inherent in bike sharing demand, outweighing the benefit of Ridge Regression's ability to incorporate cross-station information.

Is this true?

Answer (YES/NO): NO